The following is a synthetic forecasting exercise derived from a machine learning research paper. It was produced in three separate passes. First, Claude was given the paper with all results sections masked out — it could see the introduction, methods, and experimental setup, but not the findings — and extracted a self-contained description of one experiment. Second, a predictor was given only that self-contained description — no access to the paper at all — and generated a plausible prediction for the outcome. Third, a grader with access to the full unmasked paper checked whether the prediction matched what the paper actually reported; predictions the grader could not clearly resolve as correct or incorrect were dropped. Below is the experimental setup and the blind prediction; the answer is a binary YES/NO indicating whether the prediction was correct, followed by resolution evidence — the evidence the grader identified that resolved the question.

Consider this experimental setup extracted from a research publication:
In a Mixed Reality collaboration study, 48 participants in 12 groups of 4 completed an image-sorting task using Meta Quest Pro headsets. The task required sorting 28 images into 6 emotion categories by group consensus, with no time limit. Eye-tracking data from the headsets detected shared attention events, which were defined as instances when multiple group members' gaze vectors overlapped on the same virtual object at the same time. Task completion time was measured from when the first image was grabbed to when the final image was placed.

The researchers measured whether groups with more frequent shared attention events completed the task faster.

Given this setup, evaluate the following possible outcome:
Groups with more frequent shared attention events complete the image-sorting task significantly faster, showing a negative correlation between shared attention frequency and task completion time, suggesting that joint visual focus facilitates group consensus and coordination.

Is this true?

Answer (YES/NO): NO